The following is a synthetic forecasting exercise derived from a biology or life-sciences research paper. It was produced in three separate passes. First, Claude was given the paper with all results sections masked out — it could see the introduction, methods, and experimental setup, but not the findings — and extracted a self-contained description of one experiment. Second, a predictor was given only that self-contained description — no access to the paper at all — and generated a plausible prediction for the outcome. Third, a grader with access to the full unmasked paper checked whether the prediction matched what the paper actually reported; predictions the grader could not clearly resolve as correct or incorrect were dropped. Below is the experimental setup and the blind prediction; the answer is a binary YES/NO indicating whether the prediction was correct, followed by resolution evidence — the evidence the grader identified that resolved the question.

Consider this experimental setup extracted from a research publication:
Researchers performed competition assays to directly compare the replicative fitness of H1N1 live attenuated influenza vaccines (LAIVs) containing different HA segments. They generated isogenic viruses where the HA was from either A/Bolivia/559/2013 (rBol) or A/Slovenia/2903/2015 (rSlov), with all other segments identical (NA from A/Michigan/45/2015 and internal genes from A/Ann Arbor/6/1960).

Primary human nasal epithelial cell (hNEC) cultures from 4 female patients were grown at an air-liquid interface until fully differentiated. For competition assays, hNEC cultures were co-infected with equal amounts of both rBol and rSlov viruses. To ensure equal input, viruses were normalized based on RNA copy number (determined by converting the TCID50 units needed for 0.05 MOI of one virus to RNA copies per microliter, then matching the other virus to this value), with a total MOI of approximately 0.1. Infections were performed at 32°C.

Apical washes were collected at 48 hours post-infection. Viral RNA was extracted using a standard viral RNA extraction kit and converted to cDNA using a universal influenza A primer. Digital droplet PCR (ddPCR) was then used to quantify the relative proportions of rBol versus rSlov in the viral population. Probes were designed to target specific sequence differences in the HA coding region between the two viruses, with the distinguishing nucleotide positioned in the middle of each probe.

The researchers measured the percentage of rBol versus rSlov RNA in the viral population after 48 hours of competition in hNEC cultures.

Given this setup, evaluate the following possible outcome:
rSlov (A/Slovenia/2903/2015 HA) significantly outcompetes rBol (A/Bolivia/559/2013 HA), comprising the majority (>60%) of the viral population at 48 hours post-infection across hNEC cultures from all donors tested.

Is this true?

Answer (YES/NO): NO